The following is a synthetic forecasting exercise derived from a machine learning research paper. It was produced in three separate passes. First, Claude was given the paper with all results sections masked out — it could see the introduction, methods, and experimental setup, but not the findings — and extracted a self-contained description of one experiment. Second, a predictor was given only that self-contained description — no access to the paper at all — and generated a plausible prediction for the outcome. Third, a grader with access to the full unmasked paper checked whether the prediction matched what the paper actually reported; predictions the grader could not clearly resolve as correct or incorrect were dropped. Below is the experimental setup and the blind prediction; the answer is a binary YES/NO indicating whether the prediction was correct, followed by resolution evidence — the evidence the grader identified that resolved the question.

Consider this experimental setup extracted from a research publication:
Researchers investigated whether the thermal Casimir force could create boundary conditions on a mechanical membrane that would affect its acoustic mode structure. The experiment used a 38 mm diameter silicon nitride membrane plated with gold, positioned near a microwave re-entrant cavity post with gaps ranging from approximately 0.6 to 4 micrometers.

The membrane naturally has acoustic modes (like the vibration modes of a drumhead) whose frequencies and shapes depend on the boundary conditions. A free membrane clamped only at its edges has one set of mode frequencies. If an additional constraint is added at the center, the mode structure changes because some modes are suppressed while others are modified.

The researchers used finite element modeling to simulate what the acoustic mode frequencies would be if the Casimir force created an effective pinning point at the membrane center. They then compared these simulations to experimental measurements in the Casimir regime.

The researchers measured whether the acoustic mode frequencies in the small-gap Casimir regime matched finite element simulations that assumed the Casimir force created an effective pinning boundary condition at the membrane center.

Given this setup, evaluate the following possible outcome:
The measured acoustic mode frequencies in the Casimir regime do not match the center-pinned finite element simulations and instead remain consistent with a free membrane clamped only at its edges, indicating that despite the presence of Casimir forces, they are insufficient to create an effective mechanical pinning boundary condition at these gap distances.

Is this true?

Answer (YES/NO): NO